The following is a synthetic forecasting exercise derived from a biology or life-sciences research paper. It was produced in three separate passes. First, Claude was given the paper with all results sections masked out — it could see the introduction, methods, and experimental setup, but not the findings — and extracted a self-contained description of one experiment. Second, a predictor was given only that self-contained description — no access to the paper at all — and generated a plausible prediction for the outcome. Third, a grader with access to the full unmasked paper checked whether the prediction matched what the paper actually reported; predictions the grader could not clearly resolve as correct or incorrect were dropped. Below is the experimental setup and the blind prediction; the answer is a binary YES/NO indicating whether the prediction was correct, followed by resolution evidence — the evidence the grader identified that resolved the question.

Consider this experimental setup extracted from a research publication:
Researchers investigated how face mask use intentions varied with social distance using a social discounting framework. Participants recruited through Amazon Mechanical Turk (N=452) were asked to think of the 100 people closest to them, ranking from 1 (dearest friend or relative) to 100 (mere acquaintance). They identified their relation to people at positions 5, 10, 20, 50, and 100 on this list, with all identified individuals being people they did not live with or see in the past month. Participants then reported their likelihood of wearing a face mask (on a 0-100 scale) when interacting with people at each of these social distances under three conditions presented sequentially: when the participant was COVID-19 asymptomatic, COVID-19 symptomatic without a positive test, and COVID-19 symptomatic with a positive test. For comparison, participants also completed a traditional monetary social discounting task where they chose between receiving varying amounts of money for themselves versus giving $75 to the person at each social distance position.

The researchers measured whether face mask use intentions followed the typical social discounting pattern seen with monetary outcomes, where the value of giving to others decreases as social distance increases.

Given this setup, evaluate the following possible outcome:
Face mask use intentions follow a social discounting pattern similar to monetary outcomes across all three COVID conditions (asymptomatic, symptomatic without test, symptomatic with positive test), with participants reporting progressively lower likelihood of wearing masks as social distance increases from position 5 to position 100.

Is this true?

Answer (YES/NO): NO